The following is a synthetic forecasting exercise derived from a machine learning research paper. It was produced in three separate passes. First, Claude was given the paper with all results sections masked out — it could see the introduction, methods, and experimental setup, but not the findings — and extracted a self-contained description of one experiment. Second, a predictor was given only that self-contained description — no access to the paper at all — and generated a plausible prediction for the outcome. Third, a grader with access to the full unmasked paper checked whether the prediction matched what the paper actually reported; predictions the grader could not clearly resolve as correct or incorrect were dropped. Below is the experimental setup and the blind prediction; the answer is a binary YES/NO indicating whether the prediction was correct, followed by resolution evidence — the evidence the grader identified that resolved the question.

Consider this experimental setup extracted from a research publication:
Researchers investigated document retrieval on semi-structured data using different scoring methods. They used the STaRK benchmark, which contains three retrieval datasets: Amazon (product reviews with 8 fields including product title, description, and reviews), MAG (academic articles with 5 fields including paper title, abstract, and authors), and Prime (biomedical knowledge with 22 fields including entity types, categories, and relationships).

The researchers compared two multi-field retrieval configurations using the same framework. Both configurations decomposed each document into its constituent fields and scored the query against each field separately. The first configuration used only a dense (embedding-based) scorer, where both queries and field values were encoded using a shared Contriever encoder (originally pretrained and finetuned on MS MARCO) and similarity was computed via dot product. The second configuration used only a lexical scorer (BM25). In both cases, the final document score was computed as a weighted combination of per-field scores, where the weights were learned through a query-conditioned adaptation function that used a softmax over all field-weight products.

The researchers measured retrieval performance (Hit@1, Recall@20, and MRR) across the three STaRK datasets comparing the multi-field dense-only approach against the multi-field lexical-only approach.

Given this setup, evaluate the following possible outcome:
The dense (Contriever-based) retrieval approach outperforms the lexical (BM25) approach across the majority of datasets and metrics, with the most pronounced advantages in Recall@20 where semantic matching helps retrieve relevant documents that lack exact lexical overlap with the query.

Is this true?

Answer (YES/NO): NO